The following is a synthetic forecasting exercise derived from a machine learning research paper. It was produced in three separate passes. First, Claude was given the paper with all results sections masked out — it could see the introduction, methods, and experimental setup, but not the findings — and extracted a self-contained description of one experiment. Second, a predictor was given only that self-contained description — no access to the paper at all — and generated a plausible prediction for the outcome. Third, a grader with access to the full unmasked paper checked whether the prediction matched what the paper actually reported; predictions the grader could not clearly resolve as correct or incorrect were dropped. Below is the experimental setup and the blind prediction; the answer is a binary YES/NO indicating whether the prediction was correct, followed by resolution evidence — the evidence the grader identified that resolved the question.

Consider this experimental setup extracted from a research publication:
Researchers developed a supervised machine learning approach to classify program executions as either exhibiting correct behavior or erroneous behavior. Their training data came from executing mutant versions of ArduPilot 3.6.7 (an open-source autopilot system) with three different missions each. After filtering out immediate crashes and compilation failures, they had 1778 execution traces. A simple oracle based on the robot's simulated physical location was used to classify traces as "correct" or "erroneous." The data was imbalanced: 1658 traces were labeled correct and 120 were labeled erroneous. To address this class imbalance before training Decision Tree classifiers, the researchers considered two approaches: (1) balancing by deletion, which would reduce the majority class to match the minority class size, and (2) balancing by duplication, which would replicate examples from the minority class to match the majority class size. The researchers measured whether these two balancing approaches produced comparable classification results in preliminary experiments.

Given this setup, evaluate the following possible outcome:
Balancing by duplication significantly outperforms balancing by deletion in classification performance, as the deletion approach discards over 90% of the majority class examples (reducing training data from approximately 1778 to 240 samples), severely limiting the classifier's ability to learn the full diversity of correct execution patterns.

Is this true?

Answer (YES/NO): NO